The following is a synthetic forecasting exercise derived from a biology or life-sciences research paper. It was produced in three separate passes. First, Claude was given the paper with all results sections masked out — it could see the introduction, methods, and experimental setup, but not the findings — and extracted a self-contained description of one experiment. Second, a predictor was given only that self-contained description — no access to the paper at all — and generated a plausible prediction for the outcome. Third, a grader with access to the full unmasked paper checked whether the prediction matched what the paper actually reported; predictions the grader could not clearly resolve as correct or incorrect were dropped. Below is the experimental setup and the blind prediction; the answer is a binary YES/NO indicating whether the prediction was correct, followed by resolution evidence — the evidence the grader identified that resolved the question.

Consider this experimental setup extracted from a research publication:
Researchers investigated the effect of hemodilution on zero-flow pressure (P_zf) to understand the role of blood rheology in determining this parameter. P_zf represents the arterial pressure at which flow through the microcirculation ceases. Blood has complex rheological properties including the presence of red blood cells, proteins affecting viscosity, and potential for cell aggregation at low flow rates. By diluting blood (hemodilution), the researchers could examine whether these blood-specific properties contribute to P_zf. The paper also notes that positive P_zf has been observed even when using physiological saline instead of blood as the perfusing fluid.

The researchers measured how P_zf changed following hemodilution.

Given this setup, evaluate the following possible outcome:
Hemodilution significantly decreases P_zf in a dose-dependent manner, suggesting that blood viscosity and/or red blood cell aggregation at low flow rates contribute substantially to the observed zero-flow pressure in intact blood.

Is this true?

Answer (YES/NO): NO